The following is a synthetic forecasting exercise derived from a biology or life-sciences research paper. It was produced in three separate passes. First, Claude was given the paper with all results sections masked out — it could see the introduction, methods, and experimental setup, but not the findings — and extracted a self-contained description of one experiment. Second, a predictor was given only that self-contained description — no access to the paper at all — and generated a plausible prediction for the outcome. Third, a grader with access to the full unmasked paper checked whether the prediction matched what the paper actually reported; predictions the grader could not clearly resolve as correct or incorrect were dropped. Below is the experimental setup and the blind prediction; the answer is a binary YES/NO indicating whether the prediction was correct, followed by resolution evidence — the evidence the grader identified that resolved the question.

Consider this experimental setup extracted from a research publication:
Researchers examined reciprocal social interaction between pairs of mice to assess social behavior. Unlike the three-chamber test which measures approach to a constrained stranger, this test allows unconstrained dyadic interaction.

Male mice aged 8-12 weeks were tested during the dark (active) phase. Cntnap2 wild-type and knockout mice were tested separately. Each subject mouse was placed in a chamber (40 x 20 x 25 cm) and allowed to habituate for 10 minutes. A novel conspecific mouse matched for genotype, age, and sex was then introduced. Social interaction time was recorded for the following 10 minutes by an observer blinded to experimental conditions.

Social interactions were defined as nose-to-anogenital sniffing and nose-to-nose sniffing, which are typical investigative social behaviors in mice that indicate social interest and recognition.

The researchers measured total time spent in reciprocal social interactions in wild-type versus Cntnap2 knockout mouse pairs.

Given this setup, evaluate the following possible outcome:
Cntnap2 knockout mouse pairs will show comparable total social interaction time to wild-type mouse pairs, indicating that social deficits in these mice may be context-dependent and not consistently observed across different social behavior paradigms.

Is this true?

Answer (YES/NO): NO